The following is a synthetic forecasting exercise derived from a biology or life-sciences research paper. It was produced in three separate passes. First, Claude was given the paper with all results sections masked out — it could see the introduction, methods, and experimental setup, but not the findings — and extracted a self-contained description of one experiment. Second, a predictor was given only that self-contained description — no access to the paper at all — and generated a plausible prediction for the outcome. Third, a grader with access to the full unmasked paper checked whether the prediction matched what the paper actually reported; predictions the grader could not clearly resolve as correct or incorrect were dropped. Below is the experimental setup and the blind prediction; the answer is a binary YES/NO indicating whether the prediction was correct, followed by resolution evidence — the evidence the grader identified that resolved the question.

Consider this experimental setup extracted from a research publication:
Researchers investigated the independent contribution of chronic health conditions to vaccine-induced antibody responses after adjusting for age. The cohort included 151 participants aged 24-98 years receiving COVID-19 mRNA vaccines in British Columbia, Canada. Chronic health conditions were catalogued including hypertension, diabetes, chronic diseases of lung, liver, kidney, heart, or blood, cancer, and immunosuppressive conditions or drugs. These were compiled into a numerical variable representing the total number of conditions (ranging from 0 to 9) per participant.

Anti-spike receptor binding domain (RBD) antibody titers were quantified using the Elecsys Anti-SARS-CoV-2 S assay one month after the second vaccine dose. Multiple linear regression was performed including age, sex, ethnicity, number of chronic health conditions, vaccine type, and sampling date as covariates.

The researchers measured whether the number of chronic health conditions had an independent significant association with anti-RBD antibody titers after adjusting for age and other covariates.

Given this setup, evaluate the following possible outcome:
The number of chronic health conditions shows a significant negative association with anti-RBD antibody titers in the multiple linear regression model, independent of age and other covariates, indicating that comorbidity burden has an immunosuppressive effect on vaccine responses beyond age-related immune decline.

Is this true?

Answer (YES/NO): YES